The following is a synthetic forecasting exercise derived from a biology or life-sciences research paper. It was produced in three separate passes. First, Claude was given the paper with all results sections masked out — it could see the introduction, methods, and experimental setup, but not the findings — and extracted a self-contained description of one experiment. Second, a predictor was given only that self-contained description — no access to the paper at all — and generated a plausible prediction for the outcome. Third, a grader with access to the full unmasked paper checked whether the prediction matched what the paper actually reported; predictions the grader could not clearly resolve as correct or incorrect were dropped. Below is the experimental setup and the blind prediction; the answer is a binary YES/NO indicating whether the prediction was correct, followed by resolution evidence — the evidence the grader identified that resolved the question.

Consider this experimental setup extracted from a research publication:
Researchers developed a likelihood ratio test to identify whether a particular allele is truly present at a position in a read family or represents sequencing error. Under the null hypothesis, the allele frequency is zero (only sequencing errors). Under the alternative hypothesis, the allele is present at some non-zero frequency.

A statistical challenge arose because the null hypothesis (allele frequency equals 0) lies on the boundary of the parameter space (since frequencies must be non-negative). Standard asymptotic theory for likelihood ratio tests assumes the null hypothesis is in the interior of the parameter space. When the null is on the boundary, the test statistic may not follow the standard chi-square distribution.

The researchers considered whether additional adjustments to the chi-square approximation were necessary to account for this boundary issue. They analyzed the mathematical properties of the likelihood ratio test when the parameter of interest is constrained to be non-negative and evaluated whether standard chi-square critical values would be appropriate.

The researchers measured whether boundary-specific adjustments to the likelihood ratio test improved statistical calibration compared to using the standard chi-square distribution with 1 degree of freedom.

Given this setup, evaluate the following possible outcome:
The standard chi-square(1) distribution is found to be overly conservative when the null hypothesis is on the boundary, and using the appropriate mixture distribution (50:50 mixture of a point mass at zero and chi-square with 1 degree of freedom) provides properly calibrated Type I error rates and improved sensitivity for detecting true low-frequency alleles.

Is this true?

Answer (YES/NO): NO